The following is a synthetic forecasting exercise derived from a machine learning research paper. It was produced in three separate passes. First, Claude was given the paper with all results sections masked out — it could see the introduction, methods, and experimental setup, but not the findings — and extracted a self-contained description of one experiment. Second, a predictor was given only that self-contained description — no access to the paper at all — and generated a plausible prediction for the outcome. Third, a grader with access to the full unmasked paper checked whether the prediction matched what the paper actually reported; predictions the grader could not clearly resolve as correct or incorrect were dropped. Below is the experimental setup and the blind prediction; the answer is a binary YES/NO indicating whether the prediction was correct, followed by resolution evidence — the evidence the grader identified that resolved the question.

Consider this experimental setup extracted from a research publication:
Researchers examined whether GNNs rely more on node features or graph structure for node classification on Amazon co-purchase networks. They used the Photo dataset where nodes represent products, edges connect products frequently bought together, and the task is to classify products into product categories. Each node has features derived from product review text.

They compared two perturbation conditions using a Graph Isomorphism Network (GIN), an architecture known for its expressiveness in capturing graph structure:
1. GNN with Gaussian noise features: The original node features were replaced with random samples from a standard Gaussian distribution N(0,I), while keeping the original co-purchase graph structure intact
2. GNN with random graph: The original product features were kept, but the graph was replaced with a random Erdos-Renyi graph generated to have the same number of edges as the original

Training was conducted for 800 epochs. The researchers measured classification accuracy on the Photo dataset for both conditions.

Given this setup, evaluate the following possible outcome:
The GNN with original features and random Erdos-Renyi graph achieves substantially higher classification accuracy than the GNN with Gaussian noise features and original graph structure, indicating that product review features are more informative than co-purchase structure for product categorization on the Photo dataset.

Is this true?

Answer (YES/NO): NO